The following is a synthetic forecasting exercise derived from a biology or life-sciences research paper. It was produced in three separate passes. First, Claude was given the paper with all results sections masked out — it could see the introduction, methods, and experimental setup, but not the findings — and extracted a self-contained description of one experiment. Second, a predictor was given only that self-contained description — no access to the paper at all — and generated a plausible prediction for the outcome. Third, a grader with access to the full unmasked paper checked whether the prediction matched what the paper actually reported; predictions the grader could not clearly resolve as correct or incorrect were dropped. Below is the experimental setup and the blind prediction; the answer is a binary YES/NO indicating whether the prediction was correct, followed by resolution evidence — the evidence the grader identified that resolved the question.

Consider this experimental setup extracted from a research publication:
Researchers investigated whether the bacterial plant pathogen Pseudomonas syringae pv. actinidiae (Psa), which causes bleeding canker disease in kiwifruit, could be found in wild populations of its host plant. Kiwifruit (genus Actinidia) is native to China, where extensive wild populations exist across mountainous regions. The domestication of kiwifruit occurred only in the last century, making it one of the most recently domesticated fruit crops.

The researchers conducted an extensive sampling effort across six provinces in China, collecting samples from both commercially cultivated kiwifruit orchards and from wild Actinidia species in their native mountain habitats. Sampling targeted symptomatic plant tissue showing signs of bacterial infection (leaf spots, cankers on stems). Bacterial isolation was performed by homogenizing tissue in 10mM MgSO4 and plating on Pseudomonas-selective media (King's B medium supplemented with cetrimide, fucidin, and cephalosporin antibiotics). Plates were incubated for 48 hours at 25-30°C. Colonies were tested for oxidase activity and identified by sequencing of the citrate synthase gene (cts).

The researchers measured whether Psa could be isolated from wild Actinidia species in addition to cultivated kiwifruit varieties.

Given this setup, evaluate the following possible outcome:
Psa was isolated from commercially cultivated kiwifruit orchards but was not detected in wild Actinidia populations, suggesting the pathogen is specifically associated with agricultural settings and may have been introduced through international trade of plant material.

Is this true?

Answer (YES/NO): NO